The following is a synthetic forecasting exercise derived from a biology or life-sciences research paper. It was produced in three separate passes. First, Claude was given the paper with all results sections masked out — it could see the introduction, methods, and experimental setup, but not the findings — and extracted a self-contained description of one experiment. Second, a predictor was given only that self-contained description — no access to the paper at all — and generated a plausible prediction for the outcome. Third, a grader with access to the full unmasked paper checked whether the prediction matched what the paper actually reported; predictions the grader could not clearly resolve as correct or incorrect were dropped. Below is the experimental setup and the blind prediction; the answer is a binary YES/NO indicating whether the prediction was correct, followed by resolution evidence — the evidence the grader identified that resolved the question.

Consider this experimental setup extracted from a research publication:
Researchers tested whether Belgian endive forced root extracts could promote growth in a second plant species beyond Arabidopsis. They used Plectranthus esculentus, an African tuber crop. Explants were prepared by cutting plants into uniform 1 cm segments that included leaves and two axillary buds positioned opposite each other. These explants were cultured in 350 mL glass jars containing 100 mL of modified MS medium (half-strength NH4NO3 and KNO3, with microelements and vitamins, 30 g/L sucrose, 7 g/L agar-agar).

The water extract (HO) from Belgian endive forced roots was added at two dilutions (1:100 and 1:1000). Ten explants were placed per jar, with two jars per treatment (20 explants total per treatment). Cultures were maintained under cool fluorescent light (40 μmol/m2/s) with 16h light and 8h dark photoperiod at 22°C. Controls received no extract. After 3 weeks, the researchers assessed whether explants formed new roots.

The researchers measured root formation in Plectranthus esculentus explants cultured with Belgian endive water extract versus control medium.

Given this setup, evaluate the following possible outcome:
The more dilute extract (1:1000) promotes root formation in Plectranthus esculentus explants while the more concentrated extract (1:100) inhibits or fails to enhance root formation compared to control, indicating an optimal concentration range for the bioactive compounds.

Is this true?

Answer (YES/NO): NO